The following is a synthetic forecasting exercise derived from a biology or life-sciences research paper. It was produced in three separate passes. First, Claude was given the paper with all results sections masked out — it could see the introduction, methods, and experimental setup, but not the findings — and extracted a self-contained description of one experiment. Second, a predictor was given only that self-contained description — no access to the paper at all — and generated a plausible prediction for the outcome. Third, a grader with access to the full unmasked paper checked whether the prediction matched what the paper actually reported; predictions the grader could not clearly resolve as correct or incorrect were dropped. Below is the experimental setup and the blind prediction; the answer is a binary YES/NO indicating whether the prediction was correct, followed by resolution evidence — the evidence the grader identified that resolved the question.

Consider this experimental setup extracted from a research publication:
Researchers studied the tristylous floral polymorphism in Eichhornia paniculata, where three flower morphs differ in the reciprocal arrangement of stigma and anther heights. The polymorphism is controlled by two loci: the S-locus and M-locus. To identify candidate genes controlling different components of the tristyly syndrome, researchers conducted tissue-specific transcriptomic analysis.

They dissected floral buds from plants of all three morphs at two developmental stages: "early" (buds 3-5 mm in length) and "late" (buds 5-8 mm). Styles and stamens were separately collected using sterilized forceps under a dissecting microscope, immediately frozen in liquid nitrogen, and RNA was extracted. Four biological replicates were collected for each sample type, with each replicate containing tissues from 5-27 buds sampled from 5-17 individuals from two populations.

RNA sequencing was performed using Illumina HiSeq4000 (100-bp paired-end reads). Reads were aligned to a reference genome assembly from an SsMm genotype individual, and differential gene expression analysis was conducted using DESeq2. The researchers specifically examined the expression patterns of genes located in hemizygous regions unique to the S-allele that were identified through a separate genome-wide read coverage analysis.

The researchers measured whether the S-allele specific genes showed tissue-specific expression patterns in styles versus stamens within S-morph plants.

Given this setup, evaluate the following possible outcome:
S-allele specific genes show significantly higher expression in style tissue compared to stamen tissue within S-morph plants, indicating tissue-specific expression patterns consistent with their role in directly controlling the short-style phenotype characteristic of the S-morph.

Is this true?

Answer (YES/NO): NO